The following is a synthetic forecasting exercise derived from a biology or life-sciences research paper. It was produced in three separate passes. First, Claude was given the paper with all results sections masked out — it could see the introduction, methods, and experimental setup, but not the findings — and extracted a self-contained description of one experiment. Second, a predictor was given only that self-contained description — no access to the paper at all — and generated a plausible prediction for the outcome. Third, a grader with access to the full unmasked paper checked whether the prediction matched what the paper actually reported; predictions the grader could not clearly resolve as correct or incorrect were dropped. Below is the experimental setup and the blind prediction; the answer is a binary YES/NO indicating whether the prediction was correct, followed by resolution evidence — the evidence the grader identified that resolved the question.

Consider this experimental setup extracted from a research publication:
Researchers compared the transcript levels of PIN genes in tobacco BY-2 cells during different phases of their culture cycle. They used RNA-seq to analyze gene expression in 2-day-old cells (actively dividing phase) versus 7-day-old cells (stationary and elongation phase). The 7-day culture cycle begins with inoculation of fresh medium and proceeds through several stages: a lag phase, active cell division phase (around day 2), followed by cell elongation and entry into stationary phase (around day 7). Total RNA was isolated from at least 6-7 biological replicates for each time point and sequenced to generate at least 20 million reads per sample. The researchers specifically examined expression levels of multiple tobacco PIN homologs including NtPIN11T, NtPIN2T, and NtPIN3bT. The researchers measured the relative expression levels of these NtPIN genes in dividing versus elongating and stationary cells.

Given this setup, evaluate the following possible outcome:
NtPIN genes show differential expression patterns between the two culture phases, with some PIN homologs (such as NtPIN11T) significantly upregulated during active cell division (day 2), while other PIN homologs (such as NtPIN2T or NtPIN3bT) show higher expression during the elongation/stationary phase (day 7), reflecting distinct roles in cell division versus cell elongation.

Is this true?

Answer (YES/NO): NO